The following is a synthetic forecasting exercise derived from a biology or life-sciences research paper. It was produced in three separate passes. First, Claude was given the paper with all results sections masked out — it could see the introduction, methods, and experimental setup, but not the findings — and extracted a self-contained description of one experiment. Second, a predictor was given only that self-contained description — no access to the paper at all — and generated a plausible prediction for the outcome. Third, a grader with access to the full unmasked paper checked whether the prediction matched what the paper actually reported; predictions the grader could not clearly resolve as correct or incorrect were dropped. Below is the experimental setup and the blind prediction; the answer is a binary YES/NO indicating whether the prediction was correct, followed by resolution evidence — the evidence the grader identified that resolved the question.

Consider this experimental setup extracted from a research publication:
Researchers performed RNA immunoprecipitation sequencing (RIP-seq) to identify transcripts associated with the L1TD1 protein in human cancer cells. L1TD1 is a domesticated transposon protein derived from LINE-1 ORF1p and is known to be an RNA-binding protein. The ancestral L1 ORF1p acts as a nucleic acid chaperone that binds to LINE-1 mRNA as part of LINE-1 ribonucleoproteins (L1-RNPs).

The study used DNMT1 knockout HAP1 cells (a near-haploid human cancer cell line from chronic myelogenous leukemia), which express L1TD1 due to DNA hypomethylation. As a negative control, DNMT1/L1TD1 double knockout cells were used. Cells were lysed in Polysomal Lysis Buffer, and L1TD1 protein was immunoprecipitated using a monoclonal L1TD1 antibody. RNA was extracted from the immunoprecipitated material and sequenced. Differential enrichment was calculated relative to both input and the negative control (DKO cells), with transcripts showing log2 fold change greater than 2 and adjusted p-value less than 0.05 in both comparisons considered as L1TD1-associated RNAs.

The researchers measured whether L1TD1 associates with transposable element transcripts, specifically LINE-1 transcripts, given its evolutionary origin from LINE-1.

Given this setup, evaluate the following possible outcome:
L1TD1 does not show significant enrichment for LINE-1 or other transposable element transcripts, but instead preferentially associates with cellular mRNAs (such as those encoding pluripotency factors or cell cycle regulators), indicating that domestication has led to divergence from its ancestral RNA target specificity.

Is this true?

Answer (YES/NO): NO